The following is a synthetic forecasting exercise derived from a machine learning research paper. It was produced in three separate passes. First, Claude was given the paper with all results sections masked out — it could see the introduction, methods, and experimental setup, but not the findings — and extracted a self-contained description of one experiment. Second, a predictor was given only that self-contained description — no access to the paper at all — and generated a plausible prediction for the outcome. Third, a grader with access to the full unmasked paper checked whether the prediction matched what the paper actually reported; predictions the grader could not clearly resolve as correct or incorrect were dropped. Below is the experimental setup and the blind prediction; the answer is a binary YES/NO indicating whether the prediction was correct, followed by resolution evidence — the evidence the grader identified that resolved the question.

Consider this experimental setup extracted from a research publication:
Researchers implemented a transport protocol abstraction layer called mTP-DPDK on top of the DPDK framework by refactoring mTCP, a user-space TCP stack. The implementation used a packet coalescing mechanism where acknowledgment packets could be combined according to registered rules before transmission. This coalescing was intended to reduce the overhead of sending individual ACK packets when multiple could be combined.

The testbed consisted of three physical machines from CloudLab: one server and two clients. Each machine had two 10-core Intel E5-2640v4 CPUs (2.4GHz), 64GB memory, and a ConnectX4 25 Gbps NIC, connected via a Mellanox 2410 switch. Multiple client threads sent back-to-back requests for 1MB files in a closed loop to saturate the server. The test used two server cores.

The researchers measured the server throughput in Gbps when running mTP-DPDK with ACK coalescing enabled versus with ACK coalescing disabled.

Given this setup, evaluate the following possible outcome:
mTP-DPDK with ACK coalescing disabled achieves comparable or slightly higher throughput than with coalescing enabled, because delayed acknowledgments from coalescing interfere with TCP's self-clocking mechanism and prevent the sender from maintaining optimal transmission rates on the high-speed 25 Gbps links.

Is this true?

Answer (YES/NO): NO